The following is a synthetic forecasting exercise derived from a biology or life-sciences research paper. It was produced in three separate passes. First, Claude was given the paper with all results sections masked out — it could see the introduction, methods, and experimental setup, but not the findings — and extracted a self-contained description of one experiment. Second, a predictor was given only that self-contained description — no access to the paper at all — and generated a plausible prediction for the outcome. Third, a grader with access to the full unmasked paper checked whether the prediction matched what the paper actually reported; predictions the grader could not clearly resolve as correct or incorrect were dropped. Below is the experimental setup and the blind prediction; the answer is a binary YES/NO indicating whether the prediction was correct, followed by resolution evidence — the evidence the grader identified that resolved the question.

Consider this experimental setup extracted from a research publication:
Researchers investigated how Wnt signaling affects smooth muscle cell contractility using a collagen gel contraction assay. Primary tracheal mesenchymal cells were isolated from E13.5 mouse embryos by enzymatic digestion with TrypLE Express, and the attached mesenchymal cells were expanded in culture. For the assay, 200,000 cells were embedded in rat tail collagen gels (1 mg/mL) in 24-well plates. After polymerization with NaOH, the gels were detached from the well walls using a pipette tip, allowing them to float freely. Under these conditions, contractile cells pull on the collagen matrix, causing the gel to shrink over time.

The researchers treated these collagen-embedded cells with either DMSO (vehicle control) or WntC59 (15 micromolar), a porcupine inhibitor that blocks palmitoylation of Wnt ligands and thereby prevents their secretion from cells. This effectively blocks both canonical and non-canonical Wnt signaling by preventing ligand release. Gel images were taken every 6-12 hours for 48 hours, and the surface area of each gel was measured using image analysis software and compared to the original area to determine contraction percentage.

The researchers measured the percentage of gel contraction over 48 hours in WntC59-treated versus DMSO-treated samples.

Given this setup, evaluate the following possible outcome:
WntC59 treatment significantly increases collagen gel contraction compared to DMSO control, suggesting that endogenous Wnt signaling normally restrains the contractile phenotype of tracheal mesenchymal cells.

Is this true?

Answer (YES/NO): NO